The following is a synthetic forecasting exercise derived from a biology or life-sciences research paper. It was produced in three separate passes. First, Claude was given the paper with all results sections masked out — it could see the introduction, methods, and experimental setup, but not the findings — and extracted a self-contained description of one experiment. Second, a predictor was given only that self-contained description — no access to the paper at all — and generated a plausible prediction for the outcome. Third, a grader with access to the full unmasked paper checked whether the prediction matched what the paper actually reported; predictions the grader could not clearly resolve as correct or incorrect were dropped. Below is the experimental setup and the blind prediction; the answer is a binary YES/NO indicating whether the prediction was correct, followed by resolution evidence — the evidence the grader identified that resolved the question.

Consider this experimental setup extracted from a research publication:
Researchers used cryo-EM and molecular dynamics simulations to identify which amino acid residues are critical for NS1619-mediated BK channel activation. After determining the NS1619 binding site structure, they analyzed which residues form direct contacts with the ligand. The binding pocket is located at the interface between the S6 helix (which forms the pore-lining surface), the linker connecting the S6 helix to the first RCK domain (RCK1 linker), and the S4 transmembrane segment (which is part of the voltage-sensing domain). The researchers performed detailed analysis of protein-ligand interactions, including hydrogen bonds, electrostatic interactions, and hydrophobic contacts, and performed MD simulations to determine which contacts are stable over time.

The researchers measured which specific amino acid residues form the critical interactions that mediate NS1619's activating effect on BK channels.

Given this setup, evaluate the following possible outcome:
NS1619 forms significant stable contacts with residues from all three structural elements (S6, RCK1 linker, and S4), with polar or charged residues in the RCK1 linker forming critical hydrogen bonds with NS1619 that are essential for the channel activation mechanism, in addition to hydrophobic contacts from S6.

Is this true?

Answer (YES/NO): NO